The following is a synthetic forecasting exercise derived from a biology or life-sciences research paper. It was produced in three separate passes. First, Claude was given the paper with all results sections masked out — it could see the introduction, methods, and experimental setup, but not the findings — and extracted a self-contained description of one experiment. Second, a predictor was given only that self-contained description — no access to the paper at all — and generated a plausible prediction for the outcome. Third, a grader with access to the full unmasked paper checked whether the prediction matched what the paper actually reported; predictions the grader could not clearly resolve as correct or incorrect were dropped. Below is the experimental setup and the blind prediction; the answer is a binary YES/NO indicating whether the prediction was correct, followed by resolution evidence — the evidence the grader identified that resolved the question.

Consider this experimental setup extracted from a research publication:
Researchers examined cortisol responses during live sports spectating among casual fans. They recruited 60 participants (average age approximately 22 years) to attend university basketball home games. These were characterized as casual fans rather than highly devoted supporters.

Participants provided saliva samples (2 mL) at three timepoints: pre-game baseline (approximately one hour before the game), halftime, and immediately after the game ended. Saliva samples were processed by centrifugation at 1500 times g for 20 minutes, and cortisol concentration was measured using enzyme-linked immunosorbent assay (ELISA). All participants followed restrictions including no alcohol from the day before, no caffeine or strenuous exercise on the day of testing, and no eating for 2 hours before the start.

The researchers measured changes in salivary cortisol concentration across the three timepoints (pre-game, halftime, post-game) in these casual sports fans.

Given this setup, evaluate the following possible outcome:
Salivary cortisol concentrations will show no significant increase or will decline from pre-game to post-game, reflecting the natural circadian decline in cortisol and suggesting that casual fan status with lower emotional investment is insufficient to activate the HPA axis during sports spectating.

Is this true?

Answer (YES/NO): YES